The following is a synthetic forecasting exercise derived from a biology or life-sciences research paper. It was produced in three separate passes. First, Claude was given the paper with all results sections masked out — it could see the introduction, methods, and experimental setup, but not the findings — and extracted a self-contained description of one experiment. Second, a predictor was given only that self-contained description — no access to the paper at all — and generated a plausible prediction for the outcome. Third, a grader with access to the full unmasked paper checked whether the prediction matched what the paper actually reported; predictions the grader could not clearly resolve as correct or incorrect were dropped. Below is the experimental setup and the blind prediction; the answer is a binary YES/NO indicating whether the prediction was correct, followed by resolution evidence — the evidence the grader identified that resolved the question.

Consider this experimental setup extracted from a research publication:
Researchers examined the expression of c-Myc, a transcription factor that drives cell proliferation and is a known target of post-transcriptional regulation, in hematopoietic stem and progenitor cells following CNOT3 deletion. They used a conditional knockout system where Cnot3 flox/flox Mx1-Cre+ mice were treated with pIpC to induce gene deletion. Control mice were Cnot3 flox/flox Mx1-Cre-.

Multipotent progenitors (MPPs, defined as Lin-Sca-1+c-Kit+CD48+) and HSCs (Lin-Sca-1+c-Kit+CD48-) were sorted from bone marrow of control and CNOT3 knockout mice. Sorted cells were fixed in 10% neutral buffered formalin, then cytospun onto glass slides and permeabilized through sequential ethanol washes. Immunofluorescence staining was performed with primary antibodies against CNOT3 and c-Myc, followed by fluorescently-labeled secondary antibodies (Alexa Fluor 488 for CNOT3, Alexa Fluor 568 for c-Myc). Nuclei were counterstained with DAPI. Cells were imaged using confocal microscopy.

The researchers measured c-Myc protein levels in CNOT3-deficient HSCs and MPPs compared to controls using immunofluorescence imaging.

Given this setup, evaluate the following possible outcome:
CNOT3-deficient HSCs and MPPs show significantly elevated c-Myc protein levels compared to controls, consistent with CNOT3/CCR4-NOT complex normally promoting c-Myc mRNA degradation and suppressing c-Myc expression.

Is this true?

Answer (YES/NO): NO